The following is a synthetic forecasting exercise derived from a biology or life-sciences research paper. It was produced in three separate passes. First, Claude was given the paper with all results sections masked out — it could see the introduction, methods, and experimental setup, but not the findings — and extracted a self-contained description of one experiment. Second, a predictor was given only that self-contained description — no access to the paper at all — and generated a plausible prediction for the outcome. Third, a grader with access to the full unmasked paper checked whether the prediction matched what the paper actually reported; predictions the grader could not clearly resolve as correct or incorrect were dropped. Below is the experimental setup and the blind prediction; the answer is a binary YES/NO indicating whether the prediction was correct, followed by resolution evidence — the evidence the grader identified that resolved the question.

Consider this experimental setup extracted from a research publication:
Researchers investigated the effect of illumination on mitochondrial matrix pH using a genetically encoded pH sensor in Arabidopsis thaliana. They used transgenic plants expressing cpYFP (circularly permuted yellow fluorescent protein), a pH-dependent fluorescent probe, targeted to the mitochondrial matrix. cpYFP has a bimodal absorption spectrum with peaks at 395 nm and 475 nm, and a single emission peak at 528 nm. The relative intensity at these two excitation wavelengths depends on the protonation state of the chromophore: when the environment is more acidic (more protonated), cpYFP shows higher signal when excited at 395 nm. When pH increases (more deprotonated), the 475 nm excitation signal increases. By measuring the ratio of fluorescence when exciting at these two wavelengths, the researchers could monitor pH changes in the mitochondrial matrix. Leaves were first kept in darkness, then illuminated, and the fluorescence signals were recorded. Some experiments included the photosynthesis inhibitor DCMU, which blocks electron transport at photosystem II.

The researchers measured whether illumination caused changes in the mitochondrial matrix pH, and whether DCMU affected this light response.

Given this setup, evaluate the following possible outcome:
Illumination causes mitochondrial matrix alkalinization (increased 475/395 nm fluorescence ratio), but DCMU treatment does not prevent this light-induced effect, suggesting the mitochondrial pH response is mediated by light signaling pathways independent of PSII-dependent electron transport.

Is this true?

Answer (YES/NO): NO